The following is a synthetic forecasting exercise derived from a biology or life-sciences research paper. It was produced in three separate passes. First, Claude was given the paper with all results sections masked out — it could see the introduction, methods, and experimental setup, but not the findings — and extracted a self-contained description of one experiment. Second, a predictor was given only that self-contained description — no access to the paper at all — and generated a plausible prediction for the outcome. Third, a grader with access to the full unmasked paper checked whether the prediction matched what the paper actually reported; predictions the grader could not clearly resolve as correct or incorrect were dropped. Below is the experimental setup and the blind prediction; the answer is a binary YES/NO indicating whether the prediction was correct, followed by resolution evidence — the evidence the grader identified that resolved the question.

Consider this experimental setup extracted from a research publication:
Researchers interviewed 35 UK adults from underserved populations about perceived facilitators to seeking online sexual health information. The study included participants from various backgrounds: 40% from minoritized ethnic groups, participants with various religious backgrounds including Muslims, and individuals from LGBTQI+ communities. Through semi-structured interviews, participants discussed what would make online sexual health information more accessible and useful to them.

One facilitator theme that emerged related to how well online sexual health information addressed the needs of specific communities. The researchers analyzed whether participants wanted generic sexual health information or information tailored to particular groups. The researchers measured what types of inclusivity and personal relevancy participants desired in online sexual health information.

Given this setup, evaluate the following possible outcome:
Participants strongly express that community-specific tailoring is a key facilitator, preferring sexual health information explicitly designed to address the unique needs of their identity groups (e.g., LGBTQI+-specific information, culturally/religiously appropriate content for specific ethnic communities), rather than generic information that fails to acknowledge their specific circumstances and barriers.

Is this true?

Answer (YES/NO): YES